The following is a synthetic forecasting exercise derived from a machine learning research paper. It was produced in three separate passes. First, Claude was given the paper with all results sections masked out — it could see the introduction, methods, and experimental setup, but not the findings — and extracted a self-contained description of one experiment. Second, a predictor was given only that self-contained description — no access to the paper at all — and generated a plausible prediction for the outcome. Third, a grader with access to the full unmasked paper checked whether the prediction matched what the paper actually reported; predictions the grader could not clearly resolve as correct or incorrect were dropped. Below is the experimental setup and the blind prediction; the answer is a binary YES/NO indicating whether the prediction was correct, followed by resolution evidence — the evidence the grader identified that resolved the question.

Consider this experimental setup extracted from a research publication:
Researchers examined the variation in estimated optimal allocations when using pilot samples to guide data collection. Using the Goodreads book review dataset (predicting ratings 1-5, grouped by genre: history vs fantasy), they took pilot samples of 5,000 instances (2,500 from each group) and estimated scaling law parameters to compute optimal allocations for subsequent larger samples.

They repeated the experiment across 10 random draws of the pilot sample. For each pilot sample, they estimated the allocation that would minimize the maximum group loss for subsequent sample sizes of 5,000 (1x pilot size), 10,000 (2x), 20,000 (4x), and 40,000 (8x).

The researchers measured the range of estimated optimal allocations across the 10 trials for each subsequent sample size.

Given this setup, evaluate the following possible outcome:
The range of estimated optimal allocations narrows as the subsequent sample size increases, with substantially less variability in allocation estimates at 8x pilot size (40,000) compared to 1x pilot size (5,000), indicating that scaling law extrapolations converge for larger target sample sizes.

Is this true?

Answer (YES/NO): NO